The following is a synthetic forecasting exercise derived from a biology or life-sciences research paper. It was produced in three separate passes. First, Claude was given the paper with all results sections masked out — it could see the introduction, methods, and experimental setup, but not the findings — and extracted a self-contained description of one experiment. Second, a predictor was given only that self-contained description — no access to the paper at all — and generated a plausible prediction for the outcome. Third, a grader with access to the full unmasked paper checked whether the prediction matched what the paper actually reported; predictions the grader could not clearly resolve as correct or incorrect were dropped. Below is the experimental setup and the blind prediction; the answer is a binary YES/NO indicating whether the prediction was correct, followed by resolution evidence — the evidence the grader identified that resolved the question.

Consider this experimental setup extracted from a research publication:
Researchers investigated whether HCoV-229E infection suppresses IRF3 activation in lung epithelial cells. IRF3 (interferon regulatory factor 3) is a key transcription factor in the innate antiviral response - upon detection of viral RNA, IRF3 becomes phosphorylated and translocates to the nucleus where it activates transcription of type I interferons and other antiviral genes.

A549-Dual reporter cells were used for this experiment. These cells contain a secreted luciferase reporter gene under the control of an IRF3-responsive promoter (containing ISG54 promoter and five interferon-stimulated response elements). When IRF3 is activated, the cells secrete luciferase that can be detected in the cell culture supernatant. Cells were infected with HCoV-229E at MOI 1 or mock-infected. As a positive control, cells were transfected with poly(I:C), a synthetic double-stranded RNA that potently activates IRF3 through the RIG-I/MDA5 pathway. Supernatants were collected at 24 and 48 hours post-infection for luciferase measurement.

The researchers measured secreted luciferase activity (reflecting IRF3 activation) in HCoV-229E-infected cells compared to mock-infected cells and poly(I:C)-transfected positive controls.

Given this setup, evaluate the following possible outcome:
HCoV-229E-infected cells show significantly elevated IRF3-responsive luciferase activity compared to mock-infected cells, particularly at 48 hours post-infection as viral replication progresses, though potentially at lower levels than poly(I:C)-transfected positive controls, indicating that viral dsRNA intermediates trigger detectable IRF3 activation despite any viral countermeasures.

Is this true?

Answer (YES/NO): NO